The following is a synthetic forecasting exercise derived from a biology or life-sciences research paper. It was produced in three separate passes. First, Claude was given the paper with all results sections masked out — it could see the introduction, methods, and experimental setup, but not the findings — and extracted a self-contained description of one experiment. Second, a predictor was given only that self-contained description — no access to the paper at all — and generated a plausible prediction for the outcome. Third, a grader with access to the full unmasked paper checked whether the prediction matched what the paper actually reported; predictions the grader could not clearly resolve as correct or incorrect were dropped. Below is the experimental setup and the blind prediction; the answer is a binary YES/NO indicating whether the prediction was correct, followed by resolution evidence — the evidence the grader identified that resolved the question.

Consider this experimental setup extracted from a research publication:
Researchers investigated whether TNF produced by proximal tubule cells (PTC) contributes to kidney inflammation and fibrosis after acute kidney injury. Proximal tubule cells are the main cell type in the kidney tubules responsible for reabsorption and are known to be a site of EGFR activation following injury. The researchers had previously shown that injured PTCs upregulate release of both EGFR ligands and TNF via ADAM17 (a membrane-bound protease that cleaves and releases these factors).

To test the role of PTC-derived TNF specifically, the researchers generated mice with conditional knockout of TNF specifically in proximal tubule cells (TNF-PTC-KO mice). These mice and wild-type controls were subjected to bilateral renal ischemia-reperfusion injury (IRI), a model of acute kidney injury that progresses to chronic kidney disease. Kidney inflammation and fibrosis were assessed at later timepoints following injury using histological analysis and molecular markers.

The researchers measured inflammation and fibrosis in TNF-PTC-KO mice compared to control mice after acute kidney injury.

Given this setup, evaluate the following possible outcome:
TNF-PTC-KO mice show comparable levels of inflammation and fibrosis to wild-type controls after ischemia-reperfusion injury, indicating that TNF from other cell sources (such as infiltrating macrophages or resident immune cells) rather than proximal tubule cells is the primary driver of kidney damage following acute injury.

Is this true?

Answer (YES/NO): YES